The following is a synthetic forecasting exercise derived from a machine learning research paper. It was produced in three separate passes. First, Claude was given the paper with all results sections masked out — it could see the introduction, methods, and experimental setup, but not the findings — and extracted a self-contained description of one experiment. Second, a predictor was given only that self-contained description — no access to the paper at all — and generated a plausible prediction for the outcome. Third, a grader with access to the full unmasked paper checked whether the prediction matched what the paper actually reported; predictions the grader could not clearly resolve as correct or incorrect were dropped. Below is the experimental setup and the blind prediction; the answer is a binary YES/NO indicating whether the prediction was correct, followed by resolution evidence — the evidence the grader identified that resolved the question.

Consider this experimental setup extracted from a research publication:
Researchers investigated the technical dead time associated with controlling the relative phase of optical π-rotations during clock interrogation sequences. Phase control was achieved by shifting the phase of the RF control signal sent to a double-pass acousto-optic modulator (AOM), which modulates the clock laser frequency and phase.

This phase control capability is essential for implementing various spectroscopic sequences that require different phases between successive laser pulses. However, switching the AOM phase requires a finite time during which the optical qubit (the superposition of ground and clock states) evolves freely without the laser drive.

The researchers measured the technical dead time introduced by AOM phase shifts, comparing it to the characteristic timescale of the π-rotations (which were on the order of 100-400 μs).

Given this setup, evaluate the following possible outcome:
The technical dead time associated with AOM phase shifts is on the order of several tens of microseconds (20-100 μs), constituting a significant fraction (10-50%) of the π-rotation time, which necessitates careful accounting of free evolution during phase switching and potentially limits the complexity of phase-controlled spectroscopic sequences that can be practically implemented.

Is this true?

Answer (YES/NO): NO